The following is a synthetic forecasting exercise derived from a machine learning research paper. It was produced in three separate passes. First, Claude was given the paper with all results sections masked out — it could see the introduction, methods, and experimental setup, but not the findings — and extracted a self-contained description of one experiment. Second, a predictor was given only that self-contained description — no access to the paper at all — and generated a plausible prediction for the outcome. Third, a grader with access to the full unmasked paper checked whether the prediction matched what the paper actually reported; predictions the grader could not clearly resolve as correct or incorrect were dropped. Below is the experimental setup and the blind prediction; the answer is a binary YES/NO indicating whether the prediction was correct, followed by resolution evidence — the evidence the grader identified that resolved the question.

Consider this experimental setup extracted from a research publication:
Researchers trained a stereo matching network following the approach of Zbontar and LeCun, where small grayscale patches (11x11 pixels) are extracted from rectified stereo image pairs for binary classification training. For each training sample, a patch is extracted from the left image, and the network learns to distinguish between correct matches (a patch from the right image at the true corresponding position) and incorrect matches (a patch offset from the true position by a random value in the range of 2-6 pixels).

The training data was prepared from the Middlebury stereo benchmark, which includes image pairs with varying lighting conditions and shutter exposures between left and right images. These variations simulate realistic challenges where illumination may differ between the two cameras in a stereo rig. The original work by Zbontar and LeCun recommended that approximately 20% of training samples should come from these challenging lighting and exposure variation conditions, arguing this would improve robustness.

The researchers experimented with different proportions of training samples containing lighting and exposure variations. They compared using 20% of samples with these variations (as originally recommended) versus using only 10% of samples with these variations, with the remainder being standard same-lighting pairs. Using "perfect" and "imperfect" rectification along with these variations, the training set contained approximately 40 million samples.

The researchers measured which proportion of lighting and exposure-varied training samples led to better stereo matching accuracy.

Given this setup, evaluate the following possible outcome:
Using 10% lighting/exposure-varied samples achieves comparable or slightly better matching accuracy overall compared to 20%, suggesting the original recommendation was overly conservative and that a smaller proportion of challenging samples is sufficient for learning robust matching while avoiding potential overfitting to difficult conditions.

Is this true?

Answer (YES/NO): YES